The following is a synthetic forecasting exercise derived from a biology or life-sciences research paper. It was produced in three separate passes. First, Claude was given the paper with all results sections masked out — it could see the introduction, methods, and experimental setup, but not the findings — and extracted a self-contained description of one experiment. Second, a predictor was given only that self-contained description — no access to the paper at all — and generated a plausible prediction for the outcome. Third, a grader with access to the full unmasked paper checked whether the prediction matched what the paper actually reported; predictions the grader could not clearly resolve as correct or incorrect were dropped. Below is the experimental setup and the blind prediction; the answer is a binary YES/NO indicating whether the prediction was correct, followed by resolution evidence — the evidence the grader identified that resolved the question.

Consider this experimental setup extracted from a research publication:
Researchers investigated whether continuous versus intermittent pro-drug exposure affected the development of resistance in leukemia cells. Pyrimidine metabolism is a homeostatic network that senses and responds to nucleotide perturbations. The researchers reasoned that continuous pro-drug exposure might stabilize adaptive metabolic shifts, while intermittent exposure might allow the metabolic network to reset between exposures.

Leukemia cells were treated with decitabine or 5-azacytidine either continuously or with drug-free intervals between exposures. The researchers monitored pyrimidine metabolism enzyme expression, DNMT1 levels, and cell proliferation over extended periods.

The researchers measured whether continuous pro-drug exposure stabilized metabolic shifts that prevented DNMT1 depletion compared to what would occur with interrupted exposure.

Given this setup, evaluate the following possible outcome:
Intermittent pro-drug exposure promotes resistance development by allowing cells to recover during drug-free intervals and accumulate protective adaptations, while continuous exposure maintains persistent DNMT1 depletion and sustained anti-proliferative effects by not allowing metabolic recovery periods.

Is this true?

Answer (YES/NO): NO